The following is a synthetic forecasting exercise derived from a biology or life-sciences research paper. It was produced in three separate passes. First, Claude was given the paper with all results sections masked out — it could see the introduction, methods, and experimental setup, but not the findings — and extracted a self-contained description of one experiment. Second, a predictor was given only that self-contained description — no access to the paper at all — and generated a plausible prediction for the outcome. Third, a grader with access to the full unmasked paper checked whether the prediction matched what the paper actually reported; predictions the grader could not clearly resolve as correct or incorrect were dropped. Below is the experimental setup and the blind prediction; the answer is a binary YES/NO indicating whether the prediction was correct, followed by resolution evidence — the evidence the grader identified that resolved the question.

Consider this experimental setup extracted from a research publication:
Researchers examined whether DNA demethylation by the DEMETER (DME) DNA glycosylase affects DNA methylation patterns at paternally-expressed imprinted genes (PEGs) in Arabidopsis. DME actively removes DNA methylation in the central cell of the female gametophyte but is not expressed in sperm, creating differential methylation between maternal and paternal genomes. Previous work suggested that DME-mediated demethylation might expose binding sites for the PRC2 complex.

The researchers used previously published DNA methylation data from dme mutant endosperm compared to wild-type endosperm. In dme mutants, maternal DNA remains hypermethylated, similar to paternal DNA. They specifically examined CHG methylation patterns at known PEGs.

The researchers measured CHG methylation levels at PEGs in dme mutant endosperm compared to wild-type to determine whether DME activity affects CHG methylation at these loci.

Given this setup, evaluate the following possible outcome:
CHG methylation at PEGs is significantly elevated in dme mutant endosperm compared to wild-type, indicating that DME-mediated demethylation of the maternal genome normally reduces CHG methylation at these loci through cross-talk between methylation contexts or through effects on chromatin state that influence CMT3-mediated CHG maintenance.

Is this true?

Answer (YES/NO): NO